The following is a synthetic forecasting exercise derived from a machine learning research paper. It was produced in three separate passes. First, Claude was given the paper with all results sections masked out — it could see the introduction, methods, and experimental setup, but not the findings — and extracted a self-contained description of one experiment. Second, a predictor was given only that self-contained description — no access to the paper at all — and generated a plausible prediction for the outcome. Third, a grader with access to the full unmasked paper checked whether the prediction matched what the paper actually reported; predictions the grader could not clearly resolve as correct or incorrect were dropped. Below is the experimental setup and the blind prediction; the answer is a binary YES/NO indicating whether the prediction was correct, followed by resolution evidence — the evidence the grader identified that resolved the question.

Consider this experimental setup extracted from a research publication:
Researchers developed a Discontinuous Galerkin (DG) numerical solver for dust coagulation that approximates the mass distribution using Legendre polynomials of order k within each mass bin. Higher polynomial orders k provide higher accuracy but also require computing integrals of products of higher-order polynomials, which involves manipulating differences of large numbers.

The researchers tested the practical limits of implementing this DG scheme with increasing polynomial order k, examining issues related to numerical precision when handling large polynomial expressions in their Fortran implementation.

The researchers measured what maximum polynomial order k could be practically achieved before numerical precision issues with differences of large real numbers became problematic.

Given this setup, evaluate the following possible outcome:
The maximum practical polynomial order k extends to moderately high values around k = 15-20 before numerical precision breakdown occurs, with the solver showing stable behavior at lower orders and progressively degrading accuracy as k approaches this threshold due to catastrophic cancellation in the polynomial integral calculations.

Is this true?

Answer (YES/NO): NO